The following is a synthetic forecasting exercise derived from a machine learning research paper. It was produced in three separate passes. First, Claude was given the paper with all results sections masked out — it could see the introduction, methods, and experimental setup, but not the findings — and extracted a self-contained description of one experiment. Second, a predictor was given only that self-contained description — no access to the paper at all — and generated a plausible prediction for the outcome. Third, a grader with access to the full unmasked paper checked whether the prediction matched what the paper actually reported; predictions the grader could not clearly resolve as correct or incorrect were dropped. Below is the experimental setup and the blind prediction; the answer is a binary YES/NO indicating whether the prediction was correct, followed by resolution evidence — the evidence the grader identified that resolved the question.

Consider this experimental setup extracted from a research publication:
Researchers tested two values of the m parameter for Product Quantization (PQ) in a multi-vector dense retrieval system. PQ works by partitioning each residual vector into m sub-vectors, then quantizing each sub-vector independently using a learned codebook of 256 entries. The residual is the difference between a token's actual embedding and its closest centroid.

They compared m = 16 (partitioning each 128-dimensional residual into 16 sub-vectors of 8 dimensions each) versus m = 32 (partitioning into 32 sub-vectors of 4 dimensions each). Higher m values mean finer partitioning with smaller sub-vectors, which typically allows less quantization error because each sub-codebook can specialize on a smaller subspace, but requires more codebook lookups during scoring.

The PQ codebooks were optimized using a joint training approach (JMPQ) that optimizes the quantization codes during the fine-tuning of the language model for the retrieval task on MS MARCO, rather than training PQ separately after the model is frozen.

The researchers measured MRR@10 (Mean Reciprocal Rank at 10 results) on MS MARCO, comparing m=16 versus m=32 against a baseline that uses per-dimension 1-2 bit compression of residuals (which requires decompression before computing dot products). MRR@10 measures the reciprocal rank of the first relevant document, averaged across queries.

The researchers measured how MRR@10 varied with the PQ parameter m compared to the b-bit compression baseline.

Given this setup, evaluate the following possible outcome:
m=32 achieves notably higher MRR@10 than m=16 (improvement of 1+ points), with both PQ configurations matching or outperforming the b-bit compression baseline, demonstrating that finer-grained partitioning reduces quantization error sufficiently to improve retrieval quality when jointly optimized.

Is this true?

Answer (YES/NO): NO